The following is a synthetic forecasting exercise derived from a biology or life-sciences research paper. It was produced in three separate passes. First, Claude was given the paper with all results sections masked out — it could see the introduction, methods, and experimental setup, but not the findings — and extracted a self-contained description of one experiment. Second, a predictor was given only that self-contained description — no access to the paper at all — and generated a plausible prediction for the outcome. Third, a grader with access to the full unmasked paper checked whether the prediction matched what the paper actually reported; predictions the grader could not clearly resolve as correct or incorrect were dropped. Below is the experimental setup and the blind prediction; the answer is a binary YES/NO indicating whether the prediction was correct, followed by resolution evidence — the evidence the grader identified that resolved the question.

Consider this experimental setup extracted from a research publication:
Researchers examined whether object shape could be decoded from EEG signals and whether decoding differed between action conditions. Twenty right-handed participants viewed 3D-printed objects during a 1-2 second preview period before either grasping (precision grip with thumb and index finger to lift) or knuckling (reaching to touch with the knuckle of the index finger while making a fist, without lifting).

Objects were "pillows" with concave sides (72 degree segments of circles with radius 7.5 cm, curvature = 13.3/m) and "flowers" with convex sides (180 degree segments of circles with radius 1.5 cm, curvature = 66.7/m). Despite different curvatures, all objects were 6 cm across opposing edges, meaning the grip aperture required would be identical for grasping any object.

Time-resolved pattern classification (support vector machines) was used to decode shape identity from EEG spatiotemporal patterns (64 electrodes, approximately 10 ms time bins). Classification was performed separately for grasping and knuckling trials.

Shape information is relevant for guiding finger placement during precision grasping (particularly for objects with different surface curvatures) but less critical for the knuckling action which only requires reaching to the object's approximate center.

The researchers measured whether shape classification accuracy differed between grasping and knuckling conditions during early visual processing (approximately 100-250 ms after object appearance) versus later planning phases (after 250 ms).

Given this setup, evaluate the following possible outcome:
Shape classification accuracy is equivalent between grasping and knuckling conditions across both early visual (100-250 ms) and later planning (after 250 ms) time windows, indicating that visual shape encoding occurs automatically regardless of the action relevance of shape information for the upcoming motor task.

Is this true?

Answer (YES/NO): NO